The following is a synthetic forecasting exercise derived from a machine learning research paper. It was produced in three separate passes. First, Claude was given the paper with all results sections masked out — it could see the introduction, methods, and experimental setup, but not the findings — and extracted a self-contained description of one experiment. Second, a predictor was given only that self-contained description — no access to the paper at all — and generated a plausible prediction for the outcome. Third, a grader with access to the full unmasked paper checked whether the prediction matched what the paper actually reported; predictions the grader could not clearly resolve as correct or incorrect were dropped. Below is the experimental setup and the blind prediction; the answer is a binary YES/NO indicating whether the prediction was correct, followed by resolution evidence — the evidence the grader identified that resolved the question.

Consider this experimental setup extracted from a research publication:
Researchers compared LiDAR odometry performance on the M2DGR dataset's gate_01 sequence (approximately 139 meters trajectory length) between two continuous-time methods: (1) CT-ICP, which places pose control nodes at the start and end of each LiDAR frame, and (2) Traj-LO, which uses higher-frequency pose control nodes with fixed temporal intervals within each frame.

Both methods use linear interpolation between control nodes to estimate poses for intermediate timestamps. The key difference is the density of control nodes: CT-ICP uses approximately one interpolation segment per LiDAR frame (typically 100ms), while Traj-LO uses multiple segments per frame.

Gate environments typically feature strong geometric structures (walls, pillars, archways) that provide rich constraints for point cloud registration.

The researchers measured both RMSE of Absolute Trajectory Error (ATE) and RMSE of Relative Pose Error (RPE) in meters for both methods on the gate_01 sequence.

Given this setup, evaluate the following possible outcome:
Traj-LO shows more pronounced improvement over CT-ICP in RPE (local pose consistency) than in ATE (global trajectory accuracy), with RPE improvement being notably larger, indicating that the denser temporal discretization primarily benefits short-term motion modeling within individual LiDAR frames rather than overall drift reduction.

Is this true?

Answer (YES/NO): YES